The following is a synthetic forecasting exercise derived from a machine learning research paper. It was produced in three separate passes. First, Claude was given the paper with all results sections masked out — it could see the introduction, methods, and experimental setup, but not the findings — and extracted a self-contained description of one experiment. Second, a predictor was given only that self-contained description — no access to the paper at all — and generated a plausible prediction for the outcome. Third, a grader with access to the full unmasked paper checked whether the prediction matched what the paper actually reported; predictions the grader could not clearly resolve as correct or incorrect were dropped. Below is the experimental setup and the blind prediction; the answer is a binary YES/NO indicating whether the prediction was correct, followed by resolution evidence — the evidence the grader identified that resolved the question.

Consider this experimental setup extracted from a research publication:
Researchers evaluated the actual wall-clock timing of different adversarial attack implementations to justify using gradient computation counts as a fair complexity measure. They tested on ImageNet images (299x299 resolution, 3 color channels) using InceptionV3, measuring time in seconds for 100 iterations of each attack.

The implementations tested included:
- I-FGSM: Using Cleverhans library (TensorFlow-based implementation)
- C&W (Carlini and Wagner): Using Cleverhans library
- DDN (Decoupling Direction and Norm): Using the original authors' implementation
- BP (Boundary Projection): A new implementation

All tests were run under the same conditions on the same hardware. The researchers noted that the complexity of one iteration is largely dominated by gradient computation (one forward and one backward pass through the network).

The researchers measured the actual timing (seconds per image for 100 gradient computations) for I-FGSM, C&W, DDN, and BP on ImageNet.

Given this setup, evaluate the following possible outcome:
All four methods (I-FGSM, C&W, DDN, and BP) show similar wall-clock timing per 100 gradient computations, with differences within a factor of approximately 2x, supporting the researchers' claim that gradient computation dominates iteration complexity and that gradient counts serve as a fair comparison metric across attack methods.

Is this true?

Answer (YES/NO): YES